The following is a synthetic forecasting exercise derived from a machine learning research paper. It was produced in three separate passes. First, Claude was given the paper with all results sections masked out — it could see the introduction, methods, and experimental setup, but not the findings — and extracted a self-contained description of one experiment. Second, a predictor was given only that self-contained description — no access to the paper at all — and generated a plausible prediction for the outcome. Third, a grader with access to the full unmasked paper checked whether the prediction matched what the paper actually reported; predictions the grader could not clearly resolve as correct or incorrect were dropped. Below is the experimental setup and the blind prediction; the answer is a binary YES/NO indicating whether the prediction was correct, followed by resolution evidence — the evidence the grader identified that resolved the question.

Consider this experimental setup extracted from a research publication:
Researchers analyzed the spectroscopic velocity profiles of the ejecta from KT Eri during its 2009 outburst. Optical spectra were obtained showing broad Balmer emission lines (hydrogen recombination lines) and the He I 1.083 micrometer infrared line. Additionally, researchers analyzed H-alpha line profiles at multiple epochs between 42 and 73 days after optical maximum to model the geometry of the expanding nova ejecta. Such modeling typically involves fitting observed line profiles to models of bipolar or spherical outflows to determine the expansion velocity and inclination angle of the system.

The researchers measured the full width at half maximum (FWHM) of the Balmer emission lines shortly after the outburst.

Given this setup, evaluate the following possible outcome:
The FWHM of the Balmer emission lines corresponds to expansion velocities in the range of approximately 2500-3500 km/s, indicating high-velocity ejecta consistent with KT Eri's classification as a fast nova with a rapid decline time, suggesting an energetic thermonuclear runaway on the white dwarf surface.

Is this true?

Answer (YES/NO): YES